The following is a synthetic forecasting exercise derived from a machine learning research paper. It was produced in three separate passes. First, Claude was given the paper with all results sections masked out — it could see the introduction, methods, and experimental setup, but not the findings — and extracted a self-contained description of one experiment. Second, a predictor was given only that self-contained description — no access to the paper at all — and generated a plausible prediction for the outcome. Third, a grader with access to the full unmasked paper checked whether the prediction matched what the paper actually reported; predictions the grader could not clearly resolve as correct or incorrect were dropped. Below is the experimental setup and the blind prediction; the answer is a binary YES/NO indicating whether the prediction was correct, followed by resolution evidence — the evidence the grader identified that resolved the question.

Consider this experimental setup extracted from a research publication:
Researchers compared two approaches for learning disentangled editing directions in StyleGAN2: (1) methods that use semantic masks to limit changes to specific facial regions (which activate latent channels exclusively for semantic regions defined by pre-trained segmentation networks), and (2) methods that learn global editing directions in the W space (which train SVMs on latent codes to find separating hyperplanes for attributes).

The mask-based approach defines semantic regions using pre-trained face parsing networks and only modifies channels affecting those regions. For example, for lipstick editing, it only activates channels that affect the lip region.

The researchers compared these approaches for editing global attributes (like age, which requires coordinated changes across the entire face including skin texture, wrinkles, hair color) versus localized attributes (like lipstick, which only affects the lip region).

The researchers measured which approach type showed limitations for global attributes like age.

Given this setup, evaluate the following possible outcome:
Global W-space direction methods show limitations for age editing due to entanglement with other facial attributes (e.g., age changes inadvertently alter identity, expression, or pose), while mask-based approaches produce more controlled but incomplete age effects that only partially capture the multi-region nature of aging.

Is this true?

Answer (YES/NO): YES